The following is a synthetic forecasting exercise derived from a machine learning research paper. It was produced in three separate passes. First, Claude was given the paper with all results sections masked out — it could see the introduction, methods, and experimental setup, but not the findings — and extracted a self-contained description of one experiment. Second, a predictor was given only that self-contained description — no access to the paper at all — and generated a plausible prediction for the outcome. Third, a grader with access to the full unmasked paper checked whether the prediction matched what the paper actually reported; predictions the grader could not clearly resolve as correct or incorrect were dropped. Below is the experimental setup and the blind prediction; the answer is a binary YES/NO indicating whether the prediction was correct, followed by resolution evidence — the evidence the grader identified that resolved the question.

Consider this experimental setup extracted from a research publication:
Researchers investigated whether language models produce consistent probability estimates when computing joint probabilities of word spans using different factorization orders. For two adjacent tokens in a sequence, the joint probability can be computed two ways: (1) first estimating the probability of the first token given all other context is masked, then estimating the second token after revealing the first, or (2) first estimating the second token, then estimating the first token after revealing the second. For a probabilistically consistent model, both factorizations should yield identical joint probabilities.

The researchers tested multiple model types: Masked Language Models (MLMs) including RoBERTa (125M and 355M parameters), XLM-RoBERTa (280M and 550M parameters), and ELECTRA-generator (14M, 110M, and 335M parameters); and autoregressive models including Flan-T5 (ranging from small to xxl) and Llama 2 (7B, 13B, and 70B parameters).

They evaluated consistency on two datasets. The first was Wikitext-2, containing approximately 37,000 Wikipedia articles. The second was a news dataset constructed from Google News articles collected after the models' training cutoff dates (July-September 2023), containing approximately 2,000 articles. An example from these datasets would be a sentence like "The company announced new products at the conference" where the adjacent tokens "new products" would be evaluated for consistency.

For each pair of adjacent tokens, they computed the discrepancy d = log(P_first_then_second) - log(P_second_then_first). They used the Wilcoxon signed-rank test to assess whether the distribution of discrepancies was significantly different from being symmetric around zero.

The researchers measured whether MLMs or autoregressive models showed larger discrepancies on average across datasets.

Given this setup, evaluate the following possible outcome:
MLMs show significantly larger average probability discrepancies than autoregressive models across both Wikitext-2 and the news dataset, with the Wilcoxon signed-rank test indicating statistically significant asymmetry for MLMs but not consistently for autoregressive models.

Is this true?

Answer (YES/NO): NO